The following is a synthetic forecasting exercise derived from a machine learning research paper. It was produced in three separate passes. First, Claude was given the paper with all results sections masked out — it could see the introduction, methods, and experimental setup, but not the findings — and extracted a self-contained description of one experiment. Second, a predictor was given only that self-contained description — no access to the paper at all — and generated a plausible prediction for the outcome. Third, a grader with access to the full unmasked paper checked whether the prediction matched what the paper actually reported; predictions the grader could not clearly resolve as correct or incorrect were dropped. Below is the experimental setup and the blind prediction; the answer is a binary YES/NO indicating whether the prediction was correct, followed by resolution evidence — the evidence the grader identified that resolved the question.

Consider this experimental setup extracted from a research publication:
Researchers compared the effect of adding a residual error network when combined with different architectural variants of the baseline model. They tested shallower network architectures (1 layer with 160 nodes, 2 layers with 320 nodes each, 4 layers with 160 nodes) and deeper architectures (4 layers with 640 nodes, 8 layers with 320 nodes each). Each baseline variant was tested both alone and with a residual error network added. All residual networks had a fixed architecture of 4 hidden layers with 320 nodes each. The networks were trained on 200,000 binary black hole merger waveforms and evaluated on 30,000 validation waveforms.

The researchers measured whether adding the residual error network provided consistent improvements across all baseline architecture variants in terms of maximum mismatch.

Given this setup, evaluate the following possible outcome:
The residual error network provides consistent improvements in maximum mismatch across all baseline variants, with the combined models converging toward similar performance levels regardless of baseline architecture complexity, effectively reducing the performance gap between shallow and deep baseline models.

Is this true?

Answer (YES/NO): YES